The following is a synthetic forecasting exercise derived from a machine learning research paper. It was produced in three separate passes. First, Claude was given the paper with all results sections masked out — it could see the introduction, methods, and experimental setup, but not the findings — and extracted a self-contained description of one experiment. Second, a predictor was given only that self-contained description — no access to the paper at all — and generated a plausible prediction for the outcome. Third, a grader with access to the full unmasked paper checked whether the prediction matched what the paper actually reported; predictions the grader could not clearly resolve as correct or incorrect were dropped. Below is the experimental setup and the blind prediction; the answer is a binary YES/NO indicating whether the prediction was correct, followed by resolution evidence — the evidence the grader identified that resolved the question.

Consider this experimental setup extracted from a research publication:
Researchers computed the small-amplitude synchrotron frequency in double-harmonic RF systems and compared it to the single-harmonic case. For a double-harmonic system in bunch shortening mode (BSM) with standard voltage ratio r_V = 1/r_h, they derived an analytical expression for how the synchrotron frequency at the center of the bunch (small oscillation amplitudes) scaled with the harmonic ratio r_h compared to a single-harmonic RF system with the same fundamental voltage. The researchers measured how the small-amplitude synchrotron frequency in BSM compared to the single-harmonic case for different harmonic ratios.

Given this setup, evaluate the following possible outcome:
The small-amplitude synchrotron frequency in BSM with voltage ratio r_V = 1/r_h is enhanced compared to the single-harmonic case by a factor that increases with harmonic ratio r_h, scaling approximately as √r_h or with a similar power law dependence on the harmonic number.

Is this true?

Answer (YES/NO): NO